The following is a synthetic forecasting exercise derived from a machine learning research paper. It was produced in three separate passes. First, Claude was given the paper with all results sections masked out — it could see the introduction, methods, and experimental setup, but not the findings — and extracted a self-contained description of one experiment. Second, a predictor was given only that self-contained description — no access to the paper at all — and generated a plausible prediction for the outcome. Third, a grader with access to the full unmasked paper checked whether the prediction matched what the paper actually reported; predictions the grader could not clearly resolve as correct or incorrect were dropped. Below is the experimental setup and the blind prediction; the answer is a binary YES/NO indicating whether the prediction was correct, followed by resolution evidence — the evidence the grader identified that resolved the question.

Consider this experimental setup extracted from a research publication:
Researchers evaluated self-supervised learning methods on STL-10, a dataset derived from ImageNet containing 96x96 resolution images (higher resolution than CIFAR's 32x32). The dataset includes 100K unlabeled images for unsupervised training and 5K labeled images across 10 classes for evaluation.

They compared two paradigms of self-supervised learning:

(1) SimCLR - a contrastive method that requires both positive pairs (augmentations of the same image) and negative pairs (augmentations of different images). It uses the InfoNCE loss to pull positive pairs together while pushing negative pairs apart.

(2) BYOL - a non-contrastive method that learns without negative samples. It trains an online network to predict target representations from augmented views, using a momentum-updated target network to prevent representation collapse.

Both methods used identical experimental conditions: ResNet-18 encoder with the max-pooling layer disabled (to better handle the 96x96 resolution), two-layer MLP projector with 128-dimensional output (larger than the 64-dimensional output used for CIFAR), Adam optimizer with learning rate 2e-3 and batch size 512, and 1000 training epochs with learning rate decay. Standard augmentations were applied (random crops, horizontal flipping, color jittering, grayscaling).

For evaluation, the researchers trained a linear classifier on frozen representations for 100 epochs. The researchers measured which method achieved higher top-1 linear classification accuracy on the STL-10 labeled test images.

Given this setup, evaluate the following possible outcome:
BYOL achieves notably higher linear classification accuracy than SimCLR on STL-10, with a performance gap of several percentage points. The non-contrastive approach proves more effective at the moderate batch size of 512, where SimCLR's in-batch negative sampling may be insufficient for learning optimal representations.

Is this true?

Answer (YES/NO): NO